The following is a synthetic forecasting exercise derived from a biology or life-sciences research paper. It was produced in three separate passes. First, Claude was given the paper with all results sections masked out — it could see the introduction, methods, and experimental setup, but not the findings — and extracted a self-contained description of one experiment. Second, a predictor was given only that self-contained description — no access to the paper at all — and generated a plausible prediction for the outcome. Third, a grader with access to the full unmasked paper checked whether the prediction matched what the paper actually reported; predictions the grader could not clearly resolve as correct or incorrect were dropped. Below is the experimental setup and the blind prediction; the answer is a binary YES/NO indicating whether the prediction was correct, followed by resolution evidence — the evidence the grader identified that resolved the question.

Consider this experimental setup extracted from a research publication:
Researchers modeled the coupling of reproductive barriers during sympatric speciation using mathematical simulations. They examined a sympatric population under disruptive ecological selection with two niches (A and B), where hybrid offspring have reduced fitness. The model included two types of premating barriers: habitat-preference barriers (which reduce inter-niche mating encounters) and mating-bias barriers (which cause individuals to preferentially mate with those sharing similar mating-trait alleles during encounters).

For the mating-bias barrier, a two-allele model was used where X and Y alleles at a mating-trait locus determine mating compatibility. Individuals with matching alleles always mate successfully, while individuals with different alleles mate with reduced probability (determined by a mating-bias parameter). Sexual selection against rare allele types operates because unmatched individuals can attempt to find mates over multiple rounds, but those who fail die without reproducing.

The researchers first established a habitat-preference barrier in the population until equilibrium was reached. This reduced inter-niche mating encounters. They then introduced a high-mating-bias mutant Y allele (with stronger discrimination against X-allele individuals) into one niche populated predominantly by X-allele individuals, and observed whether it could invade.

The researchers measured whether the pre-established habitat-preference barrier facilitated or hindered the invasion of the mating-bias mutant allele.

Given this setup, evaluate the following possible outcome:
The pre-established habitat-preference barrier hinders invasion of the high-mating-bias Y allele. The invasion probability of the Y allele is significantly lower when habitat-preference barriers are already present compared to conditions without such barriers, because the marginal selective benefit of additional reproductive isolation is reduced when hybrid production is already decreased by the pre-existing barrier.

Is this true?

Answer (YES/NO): NO